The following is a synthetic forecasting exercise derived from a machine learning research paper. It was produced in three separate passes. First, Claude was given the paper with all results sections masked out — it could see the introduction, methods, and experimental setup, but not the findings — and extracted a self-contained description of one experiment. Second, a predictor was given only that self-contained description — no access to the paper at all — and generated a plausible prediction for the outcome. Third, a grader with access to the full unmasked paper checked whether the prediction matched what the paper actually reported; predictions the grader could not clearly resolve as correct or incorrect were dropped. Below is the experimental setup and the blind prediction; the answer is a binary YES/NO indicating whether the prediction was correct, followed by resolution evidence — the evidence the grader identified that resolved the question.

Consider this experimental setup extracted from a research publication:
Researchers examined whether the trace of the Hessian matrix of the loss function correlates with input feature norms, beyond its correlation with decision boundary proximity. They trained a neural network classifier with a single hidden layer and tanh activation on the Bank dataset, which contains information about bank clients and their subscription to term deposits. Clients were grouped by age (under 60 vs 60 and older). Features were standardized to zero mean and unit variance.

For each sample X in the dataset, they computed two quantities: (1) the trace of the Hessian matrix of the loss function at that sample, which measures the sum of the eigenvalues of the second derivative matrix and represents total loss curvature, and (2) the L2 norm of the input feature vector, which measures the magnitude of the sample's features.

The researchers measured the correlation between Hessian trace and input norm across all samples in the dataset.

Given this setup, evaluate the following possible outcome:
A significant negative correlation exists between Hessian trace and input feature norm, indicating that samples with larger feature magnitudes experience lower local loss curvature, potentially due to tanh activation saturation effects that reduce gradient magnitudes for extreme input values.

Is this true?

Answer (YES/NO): NO